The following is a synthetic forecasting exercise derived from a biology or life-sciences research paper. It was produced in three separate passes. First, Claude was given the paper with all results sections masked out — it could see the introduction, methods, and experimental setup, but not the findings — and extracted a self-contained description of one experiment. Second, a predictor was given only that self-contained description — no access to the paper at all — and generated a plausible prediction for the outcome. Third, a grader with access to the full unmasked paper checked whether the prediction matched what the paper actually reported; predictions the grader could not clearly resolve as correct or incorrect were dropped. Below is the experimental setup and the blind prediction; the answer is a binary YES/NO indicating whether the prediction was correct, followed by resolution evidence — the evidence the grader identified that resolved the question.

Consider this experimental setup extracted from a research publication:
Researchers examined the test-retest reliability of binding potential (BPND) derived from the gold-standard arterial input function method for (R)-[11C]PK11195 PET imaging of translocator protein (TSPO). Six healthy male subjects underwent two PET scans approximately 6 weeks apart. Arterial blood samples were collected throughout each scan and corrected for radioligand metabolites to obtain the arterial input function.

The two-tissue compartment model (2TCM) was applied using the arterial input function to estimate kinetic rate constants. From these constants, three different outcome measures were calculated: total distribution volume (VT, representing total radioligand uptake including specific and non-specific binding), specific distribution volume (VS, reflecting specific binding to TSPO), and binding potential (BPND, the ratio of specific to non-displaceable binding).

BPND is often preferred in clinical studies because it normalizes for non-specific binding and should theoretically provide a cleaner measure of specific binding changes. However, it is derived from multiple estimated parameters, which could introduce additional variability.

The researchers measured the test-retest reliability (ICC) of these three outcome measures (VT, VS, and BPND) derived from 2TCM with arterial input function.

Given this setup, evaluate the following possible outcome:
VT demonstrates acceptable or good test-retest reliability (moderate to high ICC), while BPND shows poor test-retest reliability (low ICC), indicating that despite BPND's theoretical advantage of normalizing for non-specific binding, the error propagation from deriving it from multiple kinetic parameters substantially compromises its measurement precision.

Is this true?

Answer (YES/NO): YES